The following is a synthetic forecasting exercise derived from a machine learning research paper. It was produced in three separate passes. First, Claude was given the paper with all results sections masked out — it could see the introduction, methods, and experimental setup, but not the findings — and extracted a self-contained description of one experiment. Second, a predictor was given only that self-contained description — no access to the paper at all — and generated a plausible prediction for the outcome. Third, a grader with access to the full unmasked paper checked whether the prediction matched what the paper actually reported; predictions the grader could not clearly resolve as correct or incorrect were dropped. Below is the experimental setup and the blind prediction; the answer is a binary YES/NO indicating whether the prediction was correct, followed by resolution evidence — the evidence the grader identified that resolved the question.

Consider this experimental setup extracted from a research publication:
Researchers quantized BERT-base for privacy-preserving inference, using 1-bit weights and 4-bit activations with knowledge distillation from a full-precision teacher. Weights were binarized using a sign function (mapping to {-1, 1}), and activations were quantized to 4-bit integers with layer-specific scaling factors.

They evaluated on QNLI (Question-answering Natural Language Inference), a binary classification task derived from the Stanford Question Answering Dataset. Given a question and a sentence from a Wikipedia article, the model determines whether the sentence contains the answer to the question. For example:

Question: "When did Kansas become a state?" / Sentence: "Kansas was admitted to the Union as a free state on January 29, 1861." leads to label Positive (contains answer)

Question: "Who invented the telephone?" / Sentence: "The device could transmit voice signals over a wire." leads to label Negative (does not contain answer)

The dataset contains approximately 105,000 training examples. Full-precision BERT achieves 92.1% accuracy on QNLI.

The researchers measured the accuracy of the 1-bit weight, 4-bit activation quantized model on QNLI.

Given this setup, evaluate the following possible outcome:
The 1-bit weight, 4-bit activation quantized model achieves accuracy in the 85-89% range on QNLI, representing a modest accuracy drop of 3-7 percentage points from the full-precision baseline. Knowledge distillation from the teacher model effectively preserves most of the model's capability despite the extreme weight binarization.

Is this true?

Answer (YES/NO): NO